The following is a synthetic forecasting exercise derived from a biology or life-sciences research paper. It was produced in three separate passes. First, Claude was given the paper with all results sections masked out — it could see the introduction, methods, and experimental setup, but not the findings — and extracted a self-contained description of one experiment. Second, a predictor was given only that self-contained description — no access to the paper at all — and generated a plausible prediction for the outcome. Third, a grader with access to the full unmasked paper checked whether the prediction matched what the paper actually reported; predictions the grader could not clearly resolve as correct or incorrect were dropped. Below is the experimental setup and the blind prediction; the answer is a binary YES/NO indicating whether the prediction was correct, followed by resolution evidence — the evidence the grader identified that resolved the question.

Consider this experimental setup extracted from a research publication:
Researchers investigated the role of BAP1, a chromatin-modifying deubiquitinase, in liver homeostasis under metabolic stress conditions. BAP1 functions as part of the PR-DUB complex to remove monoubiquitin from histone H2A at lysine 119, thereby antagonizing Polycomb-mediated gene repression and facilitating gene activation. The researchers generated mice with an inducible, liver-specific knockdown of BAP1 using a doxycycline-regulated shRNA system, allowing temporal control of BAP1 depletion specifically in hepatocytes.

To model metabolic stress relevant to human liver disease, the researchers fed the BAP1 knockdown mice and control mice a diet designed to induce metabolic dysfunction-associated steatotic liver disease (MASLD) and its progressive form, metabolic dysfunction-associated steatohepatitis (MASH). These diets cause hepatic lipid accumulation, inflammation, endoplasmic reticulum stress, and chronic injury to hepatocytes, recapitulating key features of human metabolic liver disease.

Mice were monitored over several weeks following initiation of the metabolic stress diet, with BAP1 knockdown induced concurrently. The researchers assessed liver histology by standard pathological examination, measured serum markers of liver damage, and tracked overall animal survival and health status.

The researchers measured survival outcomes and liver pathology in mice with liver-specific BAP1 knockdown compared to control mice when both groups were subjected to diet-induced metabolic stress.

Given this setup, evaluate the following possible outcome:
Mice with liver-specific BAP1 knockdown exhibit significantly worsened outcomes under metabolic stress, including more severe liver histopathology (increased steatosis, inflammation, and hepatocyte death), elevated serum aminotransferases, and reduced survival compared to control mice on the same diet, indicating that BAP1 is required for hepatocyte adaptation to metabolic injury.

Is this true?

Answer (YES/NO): NO